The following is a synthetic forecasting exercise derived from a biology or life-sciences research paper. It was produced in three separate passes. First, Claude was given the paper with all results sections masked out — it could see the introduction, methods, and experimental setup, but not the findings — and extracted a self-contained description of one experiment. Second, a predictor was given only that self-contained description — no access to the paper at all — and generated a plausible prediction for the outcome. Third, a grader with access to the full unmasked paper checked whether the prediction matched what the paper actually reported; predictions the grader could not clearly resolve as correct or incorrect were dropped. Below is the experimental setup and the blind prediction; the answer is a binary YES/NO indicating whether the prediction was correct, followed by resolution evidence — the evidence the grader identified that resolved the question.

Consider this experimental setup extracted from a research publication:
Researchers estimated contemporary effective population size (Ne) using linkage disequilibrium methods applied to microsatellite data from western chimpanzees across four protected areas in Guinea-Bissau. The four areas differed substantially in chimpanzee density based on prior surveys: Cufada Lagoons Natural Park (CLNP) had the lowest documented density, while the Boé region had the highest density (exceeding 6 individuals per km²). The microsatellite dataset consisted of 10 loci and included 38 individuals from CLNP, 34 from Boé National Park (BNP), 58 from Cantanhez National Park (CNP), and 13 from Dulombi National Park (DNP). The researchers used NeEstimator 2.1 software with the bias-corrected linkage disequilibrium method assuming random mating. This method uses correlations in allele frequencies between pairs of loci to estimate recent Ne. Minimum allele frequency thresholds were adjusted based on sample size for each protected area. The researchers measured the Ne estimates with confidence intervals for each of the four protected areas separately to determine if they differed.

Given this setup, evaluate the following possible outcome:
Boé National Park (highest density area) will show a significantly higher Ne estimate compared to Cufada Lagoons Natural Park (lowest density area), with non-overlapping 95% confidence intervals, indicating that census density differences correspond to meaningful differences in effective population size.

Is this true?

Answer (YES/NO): NO